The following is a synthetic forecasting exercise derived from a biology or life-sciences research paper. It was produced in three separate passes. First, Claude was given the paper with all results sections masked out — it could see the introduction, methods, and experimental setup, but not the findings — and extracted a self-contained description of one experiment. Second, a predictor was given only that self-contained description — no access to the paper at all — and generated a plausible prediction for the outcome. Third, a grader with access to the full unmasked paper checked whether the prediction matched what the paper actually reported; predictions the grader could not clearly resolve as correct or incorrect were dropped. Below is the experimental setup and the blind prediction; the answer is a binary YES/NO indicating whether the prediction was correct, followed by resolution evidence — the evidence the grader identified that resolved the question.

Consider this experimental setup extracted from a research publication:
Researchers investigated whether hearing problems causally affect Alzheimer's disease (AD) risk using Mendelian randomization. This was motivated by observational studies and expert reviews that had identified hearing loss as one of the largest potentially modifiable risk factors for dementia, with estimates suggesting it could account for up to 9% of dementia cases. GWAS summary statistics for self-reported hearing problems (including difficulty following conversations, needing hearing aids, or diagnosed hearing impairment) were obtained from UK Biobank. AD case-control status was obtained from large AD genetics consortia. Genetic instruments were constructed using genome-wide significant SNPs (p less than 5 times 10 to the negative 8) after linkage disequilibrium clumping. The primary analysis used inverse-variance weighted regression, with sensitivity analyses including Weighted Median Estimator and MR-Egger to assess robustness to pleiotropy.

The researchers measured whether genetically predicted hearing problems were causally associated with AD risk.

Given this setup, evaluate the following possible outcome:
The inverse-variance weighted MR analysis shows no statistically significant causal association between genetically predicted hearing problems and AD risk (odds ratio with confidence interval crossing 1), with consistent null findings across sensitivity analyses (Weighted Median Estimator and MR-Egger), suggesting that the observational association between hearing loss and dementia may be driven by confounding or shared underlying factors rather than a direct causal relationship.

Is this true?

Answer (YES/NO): YES